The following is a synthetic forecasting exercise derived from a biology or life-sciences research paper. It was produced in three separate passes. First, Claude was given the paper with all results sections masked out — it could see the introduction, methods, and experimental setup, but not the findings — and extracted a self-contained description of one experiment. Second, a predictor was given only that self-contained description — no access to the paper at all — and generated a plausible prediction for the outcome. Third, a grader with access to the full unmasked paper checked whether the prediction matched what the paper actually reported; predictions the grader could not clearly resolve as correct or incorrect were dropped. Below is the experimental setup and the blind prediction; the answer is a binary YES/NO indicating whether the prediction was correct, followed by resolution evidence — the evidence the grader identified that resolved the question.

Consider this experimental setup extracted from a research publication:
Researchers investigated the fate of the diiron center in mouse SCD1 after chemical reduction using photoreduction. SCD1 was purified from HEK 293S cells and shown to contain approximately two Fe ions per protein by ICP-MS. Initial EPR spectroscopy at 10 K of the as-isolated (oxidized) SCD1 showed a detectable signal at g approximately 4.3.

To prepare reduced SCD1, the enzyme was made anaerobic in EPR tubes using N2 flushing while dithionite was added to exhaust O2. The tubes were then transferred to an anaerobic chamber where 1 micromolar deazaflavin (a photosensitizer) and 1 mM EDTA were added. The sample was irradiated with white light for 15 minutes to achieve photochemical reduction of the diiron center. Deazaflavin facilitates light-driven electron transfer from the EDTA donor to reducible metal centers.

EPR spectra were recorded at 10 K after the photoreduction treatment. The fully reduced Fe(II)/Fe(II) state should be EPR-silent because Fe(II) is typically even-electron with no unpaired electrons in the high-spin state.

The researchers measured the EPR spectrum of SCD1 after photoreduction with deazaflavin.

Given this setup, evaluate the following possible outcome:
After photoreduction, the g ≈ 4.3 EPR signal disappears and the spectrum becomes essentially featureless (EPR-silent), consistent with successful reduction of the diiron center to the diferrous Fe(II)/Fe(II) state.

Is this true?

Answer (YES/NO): NO